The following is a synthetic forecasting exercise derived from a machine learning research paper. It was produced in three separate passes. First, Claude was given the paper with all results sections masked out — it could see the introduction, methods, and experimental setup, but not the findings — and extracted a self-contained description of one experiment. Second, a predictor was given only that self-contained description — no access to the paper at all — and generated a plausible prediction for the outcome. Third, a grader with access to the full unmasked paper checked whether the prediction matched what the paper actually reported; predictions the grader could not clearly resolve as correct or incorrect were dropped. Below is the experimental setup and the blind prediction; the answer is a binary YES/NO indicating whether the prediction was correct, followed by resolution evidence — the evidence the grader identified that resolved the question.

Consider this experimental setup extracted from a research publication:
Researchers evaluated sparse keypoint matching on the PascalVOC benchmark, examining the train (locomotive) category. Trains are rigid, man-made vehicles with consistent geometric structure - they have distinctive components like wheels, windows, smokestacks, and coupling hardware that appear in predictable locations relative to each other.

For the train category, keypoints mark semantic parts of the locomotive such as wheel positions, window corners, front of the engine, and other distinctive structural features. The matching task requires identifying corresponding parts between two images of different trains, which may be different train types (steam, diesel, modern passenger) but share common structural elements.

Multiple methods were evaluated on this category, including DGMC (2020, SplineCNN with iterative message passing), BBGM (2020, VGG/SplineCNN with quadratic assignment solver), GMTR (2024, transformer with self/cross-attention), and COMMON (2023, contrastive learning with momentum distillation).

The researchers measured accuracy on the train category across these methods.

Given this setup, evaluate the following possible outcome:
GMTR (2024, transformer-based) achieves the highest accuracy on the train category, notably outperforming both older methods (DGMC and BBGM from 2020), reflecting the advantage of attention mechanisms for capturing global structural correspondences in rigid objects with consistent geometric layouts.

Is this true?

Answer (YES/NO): NO